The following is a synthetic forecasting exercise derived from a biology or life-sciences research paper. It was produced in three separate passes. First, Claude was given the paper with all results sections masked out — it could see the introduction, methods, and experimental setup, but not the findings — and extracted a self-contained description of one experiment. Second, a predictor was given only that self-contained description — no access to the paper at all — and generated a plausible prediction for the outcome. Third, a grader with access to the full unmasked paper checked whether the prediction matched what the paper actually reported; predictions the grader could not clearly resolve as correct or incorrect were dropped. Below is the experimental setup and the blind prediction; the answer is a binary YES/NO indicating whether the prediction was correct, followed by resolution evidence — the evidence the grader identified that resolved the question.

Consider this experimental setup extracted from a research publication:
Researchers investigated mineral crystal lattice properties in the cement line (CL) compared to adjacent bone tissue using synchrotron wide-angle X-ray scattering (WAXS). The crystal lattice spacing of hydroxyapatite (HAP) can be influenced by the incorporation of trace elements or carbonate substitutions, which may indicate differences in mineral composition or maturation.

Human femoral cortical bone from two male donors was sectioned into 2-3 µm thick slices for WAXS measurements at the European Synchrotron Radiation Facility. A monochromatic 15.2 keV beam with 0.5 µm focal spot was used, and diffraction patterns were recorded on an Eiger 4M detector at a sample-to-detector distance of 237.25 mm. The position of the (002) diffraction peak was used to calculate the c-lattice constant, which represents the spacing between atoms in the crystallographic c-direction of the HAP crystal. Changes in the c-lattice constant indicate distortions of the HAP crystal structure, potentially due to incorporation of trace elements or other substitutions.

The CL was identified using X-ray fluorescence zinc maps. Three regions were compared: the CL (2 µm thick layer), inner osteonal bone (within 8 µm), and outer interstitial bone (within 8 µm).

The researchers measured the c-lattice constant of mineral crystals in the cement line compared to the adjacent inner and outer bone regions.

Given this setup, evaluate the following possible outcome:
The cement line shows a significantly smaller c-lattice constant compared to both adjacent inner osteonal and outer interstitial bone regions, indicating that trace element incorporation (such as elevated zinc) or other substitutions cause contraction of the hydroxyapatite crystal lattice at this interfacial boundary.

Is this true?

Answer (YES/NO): YES